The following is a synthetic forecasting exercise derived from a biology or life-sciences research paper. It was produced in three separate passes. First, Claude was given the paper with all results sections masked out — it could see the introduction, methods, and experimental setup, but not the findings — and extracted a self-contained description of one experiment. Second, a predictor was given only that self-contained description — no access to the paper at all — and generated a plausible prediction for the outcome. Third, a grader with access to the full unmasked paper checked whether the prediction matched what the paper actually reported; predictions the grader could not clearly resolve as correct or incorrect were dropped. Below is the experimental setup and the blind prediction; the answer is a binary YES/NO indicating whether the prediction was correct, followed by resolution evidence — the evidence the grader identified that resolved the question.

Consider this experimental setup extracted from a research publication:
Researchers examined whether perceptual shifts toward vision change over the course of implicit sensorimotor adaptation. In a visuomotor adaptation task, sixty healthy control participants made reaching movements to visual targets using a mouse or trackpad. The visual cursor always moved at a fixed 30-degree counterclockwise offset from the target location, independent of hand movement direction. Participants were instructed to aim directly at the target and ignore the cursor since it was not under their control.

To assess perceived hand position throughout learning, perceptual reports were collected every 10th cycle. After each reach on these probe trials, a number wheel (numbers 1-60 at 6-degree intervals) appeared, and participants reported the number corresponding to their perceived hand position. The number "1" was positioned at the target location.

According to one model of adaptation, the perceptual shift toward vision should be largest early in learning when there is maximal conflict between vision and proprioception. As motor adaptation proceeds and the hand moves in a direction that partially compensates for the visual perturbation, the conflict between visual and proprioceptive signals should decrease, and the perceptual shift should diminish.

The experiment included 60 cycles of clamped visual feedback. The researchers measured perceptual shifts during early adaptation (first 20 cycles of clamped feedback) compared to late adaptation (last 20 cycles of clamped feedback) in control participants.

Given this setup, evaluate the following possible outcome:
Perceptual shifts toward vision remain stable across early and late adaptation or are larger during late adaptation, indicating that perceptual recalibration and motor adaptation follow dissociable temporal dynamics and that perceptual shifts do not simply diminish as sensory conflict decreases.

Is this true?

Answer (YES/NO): YES